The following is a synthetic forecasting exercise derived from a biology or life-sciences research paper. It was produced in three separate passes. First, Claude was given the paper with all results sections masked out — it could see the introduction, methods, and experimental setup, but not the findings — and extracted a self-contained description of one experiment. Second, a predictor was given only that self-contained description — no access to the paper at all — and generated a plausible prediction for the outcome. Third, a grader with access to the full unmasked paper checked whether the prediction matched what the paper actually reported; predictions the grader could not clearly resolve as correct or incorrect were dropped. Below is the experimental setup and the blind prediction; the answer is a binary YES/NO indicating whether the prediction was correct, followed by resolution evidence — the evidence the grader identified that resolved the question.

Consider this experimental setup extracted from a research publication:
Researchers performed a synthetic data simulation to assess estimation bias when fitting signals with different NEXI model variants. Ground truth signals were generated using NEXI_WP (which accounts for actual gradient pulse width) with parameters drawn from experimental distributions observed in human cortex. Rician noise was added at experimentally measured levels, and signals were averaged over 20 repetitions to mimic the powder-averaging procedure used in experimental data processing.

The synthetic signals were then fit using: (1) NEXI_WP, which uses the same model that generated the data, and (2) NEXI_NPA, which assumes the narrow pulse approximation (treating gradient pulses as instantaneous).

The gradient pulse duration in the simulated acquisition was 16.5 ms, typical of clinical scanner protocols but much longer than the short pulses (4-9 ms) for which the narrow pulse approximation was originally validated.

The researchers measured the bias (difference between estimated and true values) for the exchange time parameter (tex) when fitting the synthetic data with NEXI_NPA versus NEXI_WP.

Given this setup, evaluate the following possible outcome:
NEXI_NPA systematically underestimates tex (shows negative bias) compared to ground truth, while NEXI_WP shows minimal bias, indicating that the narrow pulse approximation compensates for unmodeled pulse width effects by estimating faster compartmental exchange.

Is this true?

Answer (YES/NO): YES